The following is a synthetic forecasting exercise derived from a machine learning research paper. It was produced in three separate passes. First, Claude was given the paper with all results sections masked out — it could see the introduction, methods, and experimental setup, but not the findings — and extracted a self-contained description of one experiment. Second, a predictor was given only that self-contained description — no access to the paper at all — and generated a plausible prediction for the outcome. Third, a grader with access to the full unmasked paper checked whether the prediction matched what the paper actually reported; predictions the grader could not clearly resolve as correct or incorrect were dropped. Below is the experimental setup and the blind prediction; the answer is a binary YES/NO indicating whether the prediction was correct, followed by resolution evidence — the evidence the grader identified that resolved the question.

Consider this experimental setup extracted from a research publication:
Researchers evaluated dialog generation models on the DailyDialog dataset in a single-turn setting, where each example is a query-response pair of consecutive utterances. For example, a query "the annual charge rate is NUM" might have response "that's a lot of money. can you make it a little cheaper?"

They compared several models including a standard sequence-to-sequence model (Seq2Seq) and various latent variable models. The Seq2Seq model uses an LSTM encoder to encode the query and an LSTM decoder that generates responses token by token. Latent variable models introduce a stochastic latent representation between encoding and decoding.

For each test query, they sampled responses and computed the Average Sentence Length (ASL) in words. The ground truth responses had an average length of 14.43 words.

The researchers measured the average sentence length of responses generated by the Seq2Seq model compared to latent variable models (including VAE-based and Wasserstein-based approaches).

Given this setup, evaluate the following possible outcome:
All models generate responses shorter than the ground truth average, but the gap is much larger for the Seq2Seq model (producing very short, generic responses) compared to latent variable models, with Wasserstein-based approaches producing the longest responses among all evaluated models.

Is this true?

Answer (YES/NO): NO